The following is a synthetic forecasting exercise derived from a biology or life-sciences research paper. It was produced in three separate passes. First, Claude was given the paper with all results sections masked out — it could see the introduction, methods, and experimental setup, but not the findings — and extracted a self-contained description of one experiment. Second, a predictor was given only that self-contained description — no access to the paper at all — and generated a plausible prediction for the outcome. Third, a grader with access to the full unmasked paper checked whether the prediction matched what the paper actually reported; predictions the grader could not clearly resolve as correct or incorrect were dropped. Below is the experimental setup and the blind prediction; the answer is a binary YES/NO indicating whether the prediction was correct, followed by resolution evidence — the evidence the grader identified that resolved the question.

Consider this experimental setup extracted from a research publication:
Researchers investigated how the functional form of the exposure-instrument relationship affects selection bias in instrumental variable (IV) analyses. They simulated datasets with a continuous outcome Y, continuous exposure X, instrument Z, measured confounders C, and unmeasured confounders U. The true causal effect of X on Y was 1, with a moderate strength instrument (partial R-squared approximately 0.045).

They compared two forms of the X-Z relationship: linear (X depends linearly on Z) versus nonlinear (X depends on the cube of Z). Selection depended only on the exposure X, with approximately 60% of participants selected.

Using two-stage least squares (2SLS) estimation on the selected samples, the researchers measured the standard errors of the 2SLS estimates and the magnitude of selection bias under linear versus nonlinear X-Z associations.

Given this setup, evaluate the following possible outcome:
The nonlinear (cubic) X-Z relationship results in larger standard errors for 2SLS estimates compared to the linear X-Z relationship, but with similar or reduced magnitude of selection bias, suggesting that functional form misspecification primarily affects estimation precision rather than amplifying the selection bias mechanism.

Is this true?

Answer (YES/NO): NO